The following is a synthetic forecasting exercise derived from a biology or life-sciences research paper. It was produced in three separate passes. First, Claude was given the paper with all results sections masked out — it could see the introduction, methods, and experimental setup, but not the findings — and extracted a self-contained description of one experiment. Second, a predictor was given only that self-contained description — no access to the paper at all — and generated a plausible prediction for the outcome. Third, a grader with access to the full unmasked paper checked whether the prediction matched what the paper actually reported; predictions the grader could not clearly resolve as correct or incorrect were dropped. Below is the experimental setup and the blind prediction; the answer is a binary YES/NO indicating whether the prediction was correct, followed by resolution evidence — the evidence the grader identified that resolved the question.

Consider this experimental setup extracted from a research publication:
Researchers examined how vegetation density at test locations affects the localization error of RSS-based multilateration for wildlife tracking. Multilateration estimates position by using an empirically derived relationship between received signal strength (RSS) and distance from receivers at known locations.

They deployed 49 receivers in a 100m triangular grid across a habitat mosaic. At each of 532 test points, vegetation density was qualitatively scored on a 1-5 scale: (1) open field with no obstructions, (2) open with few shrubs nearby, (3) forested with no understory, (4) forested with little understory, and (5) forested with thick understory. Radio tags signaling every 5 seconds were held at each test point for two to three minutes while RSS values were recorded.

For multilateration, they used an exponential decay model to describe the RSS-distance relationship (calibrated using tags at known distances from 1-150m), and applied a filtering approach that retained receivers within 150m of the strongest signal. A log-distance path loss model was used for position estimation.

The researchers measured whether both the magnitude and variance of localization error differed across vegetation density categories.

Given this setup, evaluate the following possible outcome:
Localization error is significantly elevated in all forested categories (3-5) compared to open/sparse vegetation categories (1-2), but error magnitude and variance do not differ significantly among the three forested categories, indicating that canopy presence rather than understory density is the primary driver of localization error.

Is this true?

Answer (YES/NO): NO